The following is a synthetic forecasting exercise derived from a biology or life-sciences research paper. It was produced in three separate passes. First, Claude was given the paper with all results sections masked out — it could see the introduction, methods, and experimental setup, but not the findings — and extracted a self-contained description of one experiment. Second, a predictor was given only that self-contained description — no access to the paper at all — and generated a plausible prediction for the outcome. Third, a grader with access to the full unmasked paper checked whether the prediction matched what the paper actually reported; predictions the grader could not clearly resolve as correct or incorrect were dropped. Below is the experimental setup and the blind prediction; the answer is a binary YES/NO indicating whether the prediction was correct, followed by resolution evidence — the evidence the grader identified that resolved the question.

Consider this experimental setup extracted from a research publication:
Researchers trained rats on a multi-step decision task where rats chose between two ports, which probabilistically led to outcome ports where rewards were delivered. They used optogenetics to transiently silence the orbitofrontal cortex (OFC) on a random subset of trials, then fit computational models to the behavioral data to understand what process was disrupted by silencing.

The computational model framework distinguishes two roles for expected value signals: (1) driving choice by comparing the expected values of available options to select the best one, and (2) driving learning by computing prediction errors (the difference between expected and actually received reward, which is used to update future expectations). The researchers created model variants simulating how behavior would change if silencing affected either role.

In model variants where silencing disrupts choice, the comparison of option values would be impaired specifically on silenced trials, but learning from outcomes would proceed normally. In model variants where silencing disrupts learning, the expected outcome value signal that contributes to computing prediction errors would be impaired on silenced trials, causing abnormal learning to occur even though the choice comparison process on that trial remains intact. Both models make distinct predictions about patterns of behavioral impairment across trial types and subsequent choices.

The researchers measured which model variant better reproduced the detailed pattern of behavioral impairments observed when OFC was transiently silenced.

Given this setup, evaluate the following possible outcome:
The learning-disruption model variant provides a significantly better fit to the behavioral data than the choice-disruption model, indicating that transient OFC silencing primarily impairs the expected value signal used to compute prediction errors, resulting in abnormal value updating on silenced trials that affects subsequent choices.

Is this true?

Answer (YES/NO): YES